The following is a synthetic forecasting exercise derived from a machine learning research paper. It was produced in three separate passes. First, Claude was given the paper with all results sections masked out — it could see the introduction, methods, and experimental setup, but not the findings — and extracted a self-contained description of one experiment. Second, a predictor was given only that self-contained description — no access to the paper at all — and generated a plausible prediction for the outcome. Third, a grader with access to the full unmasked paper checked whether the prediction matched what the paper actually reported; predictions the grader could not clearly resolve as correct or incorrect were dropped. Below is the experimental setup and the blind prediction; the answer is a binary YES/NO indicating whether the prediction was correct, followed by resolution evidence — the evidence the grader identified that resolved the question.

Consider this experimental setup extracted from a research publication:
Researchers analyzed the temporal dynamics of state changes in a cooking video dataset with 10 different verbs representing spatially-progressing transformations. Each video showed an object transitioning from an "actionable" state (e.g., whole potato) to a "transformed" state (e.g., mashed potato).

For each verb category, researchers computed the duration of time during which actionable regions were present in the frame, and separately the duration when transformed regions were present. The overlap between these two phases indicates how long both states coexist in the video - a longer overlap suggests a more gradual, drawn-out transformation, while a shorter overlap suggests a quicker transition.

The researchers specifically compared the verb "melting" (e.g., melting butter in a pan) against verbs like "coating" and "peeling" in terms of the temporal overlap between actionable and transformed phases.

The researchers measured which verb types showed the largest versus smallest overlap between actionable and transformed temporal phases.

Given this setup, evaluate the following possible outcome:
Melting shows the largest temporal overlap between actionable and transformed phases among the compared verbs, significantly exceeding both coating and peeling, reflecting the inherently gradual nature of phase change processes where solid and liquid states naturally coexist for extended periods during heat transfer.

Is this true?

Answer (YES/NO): NO